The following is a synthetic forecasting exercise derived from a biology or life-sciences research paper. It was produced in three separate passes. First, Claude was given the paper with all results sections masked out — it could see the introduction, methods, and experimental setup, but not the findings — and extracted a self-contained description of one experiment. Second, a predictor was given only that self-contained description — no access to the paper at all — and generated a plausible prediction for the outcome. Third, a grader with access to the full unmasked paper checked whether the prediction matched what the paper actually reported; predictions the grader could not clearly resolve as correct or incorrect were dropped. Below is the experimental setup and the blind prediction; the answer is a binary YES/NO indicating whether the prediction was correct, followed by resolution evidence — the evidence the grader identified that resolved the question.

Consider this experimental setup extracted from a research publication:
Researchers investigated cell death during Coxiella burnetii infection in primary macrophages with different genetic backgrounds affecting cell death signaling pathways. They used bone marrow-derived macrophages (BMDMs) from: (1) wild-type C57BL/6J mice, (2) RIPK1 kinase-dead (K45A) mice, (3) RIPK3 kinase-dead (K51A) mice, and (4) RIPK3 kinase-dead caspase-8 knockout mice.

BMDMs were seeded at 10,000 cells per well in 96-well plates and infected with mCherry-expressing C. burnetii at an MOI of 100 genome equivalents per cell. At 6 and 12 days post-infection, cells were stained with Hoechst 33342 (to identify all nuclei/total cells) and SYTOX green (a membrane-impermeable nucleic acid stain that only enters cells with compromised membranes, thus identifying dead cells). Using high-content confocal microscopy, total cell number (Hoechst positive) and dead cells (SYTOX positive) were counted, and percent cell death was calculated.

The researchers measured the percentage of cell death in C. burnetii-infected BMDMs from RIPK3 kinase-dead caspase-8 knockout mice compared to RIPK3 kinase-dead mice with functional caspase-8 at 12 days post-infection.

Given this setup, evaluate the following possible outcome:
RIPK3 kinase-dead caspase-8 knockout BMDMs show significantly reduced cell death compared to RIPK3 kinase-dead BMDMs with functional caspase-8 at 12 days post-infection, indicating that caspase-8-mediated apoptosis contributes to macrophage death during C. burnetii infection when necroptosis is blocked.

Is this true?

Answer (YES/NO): NO